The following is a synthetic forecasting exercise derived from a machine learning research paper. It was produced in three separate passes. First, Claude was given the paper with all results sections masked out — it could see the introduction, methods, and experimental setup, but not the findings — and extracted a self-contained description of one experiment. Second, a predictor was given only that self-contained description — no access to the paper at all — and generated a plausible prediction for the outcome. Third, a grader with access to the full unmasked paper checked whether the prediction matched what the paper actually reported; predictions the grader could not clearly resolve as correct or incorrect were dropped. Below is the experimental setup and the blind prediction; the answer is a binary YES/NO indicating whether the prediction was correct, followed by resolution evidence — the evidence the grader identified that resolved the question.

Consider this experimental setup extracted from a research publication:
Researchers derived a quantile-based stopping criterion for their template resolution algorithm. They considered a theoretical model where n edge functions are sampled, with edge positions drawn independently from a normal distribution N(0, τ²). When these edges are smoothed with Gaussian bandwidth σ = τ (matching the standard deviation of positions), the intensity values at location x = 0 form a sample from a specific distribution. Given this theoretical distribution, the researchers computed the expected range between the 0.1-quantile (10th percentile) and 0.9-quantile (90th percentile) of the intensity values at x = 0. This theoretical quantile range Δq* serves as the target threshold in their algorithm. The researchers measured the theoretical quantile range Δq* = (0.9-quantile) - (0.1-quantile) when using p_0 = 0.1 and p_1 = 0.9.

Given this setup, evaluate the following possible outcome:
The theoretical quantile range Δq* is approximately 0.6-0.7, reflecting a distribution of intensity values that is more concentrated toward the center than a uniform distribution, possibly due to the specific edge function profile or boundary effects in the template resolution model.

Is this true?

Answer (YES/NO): NO